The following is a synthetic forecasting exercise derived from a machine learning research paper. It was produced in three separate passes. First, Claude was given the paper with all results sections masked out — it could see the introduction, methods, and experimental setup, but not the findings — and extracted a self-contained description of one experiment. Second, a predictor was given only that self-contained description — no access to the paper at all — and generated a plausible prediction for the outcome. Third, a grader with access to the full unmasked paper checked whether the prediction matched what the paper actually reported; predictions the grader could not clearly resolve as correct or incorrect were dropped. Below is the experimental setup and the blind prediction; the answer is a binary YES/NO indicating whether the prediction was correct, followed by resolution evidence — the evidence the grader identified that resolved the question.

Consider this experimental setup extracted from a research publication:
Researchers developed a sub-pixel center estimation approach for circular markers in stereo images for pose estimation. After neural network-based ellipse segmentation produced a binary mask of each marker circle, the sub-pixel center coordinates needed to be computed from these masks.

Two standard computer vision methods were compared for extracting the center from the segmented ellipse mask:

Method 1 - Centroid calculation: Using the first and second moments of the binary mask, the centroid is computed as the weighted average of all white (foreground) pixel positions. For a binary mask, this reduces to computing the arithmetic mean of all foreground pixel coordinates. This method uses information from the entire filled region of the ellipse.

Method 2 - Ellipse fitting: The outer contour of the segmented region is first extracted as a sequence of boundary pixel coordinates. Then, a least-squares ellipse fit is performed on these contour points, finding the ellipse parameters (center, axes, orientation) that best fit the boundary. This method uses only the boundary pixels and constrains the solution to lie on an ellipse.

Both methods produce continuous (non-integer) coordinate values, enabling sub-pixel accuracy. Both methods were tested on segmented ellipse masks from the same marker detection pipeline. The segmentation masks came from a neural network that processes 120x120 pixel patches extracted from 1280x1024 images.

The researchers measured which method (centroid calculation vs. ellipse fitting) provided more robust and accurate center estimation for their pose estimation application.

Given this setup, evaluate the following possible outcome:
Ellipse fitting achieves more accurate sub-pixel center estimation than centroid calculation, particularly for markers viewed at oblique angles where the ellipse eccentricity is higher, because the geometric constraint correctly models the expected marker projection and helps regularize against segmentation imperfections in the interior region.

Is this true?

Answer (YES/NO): YES